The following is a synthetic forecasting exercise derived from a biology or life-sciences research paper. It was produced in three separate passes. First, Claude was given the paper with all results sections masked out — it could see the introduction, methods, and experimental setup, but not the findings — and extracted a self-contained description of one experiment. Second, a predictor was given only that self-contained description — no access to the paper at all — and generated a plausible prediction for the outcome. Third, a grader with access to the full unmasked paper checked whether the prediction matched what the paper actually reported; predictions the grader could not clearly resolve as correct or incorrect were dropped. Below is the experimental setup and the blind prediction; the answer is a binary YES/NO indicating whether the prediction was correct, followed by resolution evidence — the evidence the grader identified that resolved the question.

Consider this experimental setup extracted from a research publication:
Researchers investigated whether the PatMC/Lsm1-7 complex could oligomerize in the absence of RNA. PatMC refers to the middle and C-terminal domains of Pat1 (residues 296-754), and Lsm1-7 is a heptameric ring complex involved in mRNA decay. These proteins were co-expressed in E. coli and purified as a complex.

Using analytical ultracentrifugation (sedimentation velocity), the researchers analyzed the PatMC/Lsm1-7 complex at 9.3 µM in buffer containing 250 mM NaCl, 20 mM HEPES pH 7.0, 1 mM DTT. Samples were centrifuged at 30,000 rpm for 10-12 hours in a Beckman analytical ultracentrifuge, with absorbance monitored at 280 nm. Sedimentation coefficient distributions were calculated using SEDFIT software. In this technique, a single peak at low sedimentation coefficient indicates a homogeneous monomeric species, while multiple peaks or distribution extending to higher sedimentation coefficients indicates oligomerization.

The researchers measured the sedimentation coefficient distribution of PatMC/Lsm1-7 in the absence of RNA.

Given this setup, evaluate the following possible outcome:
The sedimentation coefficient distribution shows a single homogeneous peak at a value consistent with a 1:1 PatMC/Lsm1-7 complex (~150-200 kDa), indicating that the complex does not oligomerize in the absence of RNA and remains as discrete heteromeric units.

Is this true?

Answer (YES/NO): NO